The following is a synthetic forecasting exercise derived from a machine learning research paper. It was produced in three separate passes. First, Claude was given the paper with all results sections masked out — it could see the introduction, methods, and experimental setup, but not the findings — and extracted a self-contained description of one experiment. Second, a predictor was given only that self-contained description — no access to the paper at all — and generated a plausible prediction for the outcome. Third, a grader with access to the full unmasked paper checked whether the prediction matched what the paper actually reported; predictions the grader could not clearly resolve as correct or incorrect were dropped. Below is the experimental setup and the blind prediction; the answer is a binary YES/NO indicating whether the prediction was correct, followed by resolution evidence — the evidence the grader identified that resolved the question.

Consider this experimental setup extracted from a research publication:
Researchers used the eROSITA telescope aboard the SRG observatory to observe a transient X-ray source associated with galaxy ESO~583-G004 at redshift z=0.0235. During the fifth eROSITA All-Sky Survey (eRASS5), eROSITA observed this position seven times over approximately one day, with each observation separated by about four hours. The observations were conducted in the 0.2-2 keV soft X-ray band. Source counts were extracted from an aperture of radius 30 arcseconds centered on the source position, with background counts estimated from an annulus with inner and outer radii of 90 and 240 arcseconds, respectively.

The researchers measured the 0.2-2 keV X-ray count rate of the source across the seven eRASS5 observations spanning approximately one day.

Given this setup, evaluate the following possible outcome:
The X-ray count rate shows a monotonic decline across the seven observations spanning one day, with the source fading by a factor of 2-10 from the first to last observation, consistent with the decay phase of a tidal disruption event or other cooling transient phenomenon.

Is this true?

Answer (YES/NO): NO